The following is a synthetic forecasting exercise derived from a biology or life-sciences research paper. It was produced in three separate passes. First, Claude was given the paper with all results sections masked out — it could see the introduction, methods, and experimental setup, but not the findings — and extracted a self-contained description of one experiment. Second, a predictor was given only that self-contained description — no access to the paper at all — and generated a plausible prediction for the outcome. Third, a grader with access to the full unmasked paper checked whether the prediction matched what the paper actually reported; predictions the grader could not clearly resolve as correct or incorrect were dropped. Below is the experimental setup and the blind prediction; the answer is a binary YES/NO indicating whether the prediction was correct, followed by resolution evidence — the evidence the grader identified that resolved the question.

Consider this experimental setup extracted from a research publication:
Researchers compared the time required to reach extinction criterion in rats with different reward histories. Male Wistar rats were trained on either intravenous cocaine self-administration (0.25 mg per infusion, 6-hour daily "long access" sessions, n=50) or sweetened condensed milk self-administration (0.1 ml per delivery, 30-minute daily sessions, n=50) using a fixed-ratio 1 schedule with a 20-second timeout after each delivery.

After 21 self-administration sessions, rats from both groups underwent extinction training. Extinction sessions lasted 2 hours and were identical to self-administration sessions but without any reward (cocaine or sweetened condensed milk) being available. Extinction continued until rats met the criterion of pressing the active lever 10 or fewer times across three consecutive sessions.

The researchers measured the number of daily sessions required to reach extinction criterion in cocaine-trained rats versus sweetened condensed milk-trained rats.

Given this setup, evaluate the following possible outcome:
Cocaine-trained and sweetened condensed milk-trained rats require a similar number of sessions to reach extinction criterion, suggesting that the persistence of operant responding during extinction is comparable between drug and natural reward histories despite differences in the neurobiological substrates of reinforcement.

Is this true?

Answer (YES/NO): YES